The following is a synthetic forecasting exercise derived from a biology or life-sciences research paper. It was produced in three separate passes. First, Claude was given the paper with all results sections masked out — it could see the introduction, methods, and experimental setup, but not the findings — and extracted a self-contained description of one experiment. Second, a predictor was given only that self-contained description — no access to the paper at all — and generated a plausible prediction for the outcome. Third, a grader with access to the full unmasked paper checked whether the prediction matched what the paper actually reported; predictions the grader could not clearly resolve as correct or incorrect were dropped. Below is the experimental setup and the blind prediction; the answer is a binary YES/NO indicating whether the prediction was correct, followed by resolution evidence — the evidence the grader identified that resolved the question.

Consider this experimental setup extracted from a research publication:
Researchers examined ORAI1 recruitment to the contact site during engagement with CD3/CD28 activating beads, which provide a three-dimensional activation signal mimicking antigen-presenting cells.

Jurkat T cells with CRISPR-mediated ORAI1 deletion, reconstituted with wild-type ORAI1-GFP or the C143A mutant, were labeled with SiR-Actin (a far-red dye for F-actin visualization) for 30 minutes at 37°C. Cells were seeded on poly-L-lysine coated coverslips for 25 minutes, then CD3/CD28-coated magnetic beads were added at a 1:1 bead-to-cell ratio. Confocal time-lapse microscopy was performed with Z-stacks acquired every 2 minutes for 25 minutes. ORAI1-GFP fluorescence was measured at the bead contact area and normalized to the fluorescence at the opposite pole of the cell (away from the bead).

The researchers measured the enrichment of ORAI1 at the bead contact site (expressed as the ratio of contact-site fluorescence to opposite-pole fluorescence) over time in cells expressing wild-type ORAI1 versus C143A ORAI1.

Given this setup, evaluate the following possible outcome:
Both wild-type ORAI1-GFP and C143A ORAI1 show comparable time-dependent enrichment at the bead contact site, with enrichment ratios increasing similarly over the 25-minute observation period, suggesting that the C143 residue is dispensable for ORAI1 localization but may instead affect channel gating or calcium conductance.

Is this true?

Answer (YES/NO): NO